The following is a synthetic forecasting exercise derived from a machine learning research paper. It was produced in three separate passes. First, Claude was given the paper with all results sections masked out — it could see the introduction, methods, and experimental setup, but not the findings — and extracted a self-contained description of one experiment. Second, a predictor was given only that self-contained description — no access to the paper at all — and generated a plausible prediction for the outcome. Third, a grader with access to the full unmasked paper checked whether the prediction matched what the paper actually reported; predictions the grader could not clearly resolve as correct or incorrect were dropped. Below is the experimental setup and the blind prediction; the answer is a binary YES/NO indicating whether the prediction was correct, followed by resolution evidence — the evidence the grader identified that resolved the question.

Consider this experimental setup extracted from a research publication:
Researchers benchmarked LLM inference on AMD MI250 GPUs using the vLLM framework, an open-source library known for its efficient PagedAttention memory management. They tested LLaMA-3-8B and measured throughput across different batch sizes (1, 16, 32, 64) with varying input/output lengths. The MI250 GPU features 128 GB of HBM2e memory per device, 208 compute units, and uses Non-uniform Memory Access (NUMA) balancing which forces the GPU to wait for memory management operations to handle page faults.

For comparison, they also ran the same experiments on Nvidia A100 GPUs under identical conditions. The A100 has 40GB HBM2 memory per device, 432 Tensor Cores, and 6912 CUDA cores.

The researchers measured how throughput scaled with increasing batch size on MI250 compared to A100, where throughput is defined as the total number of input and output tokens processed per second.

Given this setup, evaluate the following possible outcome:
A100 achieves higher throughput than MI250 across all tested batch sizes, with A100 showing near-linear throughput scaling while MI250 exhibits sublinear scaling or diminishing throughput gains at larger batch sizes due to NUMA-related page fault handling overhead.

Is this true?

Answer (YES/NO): NO